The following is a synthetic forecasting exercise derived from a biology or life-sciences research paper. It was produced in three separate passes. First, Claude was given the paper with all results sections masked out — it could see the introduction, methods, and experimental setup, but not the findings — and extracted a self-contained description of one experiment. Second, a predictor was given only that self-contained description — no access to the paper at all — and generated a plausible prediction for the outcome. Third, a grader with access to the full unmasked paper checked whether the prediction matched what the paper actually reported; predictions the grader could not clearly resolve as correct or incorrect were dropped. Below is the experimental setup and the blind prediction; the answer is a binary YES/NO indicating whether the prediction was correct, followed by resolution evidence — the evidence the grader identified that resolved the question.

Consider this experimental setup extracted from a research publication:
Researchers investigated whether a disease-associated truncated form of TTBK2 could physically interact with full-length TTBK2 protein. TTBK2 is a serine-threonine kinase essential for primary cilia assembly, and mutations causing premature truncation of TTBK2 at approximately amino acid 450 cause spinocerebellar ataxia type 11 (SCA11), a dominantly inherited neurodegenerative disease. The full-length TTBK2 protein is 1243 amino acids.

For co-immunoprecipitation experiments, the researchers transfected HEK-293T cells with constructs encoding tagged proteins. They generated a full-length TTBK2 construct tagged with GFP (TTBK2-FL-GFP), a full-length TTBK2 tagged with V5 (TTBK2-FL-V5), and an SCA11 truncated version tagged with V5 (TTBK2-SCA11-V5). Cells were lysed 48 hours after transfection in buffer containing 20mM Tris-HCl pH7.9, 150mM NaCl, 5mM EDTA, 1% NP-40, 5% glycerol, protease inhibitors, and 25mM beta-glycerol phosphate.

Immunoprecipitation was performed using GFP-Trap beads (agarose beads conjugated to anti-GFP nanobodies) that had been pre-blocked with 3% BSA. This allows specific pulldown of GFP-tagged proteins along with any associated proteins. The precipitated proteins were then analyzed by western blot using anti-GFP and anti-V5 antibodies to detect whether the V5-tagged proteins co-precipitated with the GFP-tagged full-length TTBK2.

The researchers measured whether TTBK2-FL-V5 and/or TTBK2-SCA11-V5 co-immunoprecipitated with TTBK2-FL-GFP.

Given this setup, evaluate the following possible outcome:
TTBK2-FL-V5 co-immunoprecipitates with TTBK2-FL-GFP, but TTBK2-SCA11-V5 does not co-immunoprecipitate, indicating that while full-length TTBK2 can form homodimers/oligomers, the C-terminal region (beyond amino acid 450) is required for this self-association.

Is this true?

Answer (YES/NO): YES